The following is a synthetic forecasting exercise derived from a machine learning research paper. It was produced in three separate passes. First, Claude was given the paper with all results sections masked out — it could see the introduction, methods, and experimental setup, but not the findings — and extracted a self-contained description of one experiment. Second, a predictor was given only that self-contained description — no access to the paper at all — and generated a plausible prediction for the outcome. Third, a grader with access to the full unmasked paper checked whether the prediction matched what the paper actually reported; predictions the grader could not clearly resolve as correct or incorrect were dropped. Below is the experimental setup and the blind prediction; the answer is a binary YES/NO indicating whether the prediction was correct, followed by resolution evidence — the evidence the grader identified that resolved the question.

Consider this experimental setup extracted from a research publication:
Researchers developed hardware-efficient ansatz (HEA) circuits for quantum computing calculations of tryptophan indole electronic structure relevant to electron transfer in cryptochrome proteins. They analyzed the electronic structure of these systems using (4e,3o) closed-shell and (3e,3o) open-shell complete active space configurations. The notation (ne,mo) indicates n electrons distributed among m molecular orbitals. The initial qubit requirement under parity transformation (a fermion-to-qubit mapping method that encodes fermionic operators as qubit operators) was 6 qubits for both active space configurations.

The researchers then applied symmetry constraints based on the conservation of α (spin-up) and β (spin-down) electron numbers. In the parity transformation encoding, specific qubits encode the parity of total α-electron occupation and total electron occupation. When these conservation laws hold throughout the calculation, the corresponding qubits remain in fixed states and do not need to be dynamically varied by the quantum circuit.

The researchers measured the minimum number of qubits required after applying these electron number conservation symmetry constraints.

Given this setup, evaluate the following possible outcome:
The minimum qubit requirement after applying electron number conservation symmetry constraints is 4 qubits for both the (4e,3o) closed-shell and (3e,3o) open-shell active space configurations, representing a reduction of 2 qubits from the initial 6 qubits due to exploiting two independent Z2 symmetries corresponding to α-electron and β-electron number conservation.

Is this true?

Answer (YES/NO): YES